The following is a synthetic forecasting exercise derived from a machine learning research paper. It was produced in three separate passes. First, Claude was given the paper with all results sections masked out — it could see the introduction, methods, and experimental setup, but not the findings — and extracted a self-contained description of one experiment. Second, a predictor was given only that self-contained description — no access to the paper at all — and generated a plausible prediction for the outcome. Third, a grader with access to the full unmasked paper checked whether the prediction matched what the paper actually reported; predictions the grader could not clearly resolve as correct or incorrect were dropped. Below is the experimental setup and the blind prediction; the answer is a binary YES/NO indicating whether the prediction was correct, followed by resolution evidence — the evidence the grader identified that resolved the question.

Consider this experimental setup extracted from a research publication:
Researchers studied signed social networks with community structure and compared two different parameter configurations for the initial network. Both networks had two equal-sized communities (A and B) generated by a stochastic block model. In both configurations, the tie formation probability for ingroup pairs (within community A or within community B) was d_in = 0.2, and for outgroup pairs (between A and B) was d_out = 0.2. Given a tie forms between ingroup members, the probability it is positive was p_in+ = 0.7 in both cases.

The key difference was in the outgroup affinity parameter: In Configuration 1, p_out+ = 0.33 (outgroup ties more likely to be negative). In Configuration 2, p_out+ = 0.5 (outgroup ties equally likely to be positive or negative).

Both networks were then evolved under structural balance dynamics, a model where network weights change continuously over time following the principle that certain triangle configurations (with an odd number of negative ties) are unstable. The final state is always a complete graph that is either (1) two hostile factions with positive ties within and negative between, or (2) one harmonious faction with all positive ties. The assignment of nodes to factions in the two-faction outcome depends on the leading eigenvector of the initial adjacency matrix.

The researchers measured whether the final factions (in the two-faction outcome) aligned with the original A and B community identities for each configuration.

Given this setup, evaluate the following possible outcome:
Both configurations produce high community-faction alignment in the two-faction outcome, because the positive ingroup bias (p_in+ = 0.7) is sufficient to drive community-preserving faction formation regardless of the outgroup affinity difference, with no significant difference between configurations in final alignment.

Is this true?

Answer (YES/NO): NO